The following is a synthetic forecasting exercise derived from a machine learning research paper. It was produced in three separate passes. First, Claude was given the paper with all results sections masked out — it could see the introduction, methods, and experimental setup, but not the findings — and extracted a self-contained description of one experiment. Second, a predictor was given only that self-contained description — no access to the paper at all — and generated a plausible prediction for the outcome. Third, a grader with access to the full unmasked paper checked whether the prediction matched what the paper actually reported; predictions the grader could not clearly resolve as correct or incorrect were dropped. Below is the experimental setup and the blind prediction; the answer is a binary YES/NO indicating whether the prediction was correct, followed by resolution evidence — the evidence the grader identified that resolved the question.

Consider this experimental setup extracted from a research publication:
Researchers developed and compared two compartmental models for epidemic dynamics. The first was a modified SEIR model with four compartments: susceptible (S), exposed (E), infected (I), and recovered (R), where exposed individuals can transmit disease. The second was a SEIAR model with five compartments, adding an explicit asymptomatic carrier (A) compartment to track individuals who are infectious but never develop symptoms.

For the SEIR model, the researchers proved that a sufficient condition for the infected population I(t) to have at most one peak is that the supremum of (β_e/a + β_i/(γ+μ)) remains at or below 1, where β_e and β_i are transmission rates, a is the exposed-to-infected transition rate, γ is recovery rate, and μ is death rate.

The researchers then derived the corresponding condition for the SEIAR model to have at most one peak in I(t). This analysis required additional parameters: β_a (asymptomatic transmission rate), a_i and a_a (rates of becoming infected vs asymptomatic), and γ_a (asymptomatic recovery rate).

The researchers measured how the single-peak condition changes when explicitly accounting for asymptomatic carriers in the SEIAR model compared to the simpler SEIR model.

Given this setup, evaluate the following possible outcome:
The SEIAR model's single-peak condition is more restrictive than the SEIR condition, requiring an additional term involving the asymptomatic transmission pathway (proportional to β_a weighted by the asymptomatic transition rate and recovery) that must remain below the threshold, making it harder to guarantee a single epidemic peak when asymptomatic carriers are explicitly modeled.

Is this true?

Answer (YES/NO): YES